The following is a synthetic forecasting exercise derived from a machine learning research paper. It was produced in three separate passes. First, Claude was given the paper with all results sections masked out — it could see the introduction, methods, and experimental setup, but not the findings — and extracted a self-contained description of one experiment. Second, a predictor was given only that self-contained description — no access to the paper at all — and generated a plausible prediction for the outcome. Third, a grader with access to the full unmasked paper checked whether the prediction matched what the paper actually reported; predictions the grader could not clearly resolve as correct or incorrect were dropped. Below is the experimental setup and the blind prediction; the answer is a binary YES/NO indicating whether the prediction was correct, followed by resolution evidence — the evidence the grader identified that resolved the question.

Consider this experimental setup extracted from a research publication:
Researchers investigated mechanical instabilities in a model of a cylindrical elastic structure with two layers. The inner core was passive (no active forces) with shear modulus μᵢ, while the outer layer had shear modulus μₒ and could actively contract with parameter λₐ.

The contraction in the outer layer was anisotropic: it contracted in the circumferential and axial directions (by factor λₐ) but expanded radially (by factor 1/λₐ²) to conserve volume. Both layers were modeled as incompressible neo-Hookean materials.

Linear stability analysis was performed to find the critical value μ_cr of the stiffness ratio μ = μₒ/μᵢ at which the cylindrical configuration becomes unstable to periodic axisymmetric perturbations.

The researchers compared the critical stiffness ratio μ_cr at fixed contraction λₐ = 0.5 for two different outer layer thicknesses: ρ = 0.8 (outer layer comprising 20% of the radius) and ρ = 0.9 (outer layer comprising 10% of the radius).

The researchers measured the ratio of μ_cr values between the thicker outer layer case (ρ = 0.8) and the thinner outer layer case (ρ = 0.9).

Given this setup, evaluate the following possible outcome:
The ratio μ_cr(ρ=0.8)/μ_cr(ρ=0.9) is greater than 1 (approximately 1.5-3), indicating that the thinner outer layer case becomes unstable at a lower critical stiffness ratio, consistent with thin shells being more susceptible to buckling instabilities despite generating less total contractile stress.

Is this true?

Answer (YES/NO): NO